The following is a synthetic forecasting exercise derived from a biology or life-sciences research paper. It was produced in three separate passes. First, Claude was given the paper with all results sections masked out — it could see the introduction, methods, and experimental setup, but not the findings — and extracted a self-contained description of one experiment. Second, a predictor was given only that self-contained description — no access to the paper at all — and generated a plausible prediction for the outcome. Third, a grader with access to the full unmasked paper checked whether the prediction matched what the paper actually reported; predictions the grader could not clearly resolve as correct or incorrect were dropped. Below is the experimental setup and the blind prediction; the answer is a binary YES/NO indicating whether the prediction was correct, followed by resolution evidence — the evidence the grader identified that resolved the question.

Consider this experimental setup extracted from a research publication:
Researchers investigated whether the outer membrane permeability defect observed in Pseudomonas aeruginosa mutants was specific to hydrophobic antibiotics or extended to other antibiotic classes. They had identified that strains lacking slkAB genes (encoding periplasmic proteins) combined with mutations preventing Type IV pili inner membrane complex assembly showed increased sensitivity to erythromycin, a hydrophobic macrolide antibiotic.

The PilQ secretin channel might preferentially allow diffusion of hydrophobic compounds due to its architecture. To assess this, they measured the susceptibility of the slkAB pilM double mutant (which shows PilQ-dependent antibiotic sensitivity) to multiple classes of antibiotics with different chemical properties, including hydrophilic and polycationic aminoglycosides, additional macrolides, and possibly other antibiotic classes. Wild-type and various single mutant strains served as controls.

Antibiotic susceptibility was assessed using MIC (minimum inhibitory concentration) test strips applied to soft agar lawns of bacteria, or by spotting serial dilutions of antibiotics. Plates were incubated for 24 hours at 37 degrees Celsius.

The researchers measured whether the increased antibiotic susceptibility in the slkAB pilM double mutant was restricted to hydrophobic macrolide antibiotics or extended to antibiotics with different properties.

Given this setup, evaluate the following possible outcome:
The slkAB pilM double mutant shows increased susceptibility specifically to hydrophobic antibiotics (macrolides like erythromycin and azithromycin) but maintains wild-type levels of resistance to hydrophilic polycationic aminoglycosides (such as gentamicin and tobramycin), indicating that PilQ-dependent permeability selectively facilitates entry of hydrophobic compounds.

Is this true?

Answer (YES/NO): NO